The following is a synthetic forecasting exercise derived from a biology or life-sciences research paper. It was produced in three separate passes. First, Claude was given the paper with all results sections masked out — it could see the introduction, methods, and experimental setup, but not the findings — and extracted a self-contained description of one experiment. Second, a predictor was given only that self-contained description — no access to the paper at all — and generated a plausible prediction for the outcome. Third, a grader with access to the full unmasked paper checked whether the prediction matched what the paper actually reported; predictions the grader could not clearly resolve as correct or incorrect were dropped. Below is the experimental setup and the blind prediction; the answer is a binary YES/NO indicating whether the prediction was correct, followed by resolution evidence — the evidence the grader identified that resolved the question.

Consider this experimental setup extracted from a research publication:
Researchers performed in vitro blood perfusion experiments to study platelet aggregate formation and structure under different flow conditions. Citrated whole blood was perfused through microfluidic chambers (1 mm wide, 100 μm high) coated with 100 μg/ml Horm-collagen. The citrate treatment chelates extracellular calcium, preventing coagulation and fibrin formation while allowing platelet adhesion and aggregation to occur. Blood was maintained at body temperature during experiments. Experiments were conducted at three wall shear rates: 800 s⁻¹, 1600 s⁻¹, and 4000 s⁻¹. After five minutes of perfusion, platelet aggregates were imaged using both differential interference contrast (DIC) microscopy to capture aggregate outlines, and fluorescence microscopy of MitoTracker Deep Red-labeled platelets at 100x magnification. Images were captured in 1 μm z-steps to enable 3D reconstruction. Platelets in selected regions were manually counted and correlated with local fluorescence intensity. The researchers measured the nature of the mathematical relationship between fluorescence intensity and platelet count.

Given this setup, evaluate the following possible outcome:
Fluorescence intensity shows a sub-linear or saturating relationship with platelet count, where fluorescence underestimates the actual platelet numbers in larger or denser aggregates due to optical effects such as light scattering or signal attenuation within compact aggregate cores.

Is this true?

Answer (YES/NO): NO